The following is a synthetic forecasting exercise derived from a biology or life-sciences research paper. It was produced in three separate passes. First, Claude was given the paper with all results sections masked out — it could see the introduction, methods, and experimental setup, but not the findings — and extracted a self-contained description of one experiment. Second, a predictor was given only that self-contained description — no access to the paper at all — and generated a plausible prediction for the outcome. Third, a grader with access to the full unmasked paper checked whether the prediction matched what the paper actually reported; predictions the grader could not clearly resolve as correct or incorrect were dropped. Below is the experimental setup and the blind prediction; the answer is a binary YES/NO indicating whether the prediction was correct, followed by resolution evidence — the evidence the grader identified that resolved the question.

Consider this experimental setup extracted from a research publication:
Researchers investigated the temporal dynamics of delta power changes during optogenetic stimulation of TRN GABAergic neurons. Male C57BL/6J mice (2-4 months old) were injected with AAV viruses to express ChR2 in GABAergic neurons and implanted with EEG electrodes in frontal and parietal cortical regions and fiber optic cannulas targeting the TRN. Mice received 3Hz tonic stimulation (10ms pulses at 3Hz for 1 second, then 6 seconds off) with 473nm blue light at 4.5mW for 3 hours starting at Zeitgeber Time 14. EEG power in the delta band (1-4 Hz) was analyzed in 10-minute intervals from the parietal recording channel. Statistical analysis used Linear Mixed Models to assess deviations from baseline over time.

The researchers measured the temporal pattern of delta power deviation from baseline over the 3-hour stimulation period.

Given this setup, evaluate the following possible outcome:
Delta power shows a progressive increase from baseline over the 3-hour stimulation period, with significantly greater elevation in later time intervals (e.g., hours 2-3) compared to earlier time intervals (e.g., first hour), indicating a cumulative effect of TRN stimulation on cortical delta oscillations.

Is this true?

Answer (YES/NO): NO